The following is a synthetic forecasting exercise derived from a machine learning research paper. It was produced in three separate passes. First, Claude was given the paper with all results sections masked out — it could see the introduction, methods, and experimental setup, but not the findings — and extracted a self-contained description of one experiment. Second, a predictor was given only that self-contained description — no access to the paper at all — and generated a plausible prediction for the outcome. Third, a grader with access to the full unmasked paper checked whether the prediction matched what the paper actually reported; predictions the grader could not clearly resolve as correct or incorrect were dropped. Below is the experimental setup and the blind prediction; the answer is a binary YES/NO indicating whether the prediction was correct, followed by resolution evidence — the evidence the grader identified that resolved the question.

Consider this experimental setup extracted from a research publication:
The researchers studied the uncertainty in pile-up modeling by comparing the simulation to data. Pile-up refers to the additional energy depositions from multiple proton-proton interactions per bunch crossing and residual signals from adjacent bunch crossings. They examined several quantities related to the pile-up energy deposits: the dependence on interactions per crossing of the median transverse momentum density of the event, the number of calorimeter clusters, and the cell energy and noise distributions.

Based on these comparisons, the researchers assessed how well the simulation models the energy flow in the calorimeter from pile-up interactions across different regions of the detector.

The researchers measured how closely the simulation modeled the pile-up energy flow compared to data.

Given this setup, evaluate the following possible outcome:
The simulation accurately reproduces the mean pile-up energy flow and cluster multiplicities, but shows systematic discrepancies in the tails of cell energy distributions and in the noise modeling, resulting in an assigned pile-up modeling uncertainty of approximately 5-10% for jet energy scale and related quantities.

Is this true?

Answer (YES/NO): NO